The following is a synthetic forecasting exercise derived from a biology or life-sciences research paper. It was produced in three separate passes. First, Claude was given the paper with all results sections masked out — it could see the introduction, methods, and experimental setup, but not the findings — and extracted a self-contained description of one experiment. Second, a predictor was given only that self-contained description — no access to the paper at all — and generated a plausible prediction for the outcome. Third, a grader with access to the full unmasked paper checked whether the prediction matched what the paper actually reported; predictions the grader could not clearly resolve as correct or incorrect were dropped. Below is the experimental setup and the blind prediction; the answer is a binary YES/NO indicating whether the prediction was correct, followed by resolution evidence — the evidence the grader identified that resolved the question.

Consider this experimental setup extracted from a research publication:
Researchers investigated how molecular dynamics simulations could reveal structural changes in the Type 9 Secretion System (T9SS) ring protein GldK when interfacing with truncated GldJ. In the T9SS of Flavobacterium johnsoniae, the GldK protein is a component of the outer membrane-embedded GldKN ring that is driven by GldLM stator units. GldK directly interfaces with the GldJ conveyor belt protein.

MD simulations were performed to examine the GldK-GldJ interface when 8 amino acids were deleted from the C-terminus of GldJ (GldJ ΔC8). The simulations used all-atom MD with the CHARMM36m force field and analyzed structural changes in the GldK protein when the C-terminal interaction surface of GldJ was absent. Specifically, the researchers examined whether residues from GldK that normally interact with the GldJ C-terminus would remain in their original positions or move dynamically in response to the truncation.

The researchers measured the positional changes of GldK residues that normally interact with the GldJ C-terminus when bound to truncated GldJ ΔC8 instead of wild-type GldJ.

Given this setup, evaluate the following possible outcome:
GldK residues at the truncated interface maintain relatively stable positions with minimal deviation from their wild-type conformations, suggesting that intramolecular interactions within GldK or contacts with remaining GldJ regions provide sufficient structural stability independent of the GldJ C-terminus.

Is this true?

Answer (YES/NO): NO